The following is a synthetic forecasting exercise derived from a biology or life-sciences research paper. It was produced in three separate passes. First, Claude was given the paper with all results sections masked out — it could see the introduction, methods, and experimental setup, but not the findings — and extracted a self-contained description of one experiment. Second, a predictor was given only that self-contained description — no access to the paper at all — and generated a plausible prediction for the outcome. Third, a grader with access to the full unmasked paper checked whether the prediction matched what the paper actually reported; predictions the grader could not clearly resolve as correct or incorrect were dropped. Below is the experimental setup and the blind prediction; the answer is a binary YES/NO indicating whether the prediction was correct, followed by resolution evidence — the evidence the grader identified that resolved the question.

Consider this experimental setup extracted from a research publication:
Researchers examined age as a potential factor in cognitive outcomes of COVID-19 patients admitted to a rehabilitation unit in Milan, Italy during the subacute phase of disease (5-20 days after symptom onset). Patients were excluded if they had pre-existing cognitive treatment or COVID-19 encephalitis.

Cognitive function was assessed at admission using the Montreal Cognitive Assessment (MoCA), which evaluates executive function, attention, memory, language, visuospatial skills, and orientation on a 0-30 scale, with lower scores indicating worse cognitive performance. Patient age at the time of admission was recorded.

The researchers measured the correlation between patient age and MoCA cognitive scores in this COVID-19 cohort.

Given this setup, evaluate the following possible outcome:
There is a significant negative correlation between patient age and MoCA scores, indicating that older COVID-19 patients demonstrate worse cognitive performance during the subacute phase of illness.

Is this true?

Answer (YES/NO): YES